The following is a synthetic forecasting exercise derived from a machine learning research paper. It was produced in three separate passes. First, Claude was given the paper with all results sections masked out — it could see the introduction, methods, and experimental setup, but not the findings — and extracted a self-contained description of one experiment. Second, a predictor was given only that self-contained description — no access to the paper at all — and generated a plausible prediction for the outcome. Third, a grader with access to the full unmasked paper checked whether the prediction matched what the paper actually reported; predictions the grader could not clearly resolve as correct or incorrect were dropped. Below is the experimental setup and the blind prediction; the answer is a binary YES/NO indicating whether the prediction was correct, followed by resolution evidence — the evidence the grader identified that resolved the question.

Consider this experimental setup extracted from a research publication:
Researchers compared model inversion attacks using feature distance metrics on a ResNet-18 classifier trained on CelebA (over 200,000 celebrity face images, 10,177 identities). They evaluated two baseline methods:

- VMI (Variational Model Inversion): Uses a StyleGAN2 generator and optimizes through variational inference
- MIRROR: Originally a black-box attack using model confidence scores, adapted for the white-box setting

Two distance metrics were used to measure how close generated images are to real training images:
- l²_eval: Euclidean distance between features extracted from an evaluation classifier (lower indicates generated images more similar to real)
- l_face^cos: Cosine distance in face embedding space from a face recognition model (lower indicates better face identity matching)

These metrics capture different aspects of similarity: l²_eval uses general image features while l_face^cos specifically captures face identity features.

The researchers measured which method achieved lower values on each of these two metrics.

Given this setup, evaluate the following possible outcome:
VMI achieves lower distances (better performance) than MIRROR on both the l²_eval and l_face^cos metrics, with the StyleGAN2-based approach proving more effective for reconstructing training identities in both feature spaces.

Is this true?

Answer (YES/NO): NO